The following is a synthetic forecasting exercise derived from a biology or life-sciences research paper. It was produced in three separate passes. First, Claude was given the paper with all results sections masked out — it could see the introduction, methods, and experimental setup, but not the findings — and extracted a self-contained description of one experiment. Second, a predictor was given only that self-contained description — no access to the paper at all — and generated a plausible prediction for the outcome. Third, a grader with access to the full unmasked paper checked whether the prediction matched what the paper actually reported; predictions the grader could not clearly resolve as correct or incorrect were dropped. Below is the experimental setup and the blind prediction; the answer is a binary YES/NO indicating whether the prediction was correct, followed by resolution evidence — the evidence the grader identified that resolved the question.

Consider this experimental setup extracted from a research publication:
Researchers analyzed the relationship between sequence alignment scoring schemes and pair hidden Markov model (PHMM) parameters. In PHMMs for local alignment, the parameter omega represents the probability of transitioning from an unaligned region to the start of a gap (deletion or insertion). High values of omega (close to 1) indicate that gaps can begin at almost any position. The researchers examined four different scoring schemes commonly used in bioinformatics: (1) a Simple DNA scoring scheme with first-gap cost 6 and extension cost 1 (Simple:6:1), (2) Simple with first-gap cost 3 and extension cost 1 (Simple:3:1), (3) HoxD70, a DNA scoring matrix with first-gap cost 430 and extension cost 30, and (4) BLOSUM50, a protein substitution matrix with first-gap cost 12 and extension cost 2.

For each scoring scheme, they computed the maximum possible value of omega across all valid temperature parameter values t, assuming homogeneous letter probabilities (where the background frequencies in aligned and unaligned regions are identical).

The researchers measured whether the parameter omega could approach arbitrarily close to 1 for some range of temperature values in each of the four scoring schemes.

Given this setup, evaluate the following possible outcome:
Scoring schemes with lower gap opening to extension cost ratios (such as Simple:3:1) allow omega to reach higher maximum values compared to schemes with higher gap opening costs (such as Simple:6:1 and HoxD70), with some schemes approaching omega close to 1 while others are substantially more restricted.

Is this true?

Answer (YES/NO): NO